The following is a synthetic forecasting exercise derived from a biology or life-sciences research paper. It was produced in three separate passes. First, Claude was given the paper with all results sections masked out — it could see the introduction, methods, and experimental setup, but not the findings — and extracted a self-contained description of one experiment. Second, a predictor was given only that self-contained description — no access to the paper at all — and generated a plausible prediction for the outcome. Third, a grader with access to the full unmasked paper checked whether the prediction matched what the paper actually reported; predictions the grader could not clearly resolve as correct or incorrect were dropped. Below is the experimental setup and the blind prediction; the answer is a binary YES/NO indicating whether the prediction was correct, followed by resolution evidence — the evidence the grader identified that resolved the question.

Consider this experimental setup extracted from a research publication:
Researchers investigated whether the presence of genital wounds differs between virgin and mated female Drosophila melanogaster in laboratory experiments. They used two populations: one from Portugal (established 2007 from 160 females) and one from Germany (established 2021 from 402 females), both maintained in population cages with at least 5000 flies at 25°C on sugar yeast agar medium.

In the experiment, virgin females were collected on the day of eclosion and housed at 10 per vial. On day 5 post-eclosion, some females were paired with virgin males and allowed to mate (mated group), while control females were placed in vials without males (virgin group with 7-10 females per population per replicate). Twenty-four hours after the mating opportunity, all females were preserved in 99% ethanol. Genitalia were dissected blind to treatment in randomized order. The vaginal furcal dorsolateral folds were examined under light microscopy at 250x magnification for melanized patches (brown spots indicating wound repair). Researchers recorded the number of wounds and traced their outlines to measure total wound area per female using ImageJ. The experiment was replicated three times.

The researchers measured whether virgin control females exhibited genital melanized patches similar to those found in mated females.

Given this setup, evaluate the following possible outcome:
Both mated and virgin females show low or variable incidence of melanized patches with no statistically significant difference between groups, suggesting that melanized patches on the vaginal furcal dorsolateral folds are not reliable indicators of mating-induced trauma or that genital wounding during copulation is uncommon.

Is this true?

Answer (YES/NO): NO